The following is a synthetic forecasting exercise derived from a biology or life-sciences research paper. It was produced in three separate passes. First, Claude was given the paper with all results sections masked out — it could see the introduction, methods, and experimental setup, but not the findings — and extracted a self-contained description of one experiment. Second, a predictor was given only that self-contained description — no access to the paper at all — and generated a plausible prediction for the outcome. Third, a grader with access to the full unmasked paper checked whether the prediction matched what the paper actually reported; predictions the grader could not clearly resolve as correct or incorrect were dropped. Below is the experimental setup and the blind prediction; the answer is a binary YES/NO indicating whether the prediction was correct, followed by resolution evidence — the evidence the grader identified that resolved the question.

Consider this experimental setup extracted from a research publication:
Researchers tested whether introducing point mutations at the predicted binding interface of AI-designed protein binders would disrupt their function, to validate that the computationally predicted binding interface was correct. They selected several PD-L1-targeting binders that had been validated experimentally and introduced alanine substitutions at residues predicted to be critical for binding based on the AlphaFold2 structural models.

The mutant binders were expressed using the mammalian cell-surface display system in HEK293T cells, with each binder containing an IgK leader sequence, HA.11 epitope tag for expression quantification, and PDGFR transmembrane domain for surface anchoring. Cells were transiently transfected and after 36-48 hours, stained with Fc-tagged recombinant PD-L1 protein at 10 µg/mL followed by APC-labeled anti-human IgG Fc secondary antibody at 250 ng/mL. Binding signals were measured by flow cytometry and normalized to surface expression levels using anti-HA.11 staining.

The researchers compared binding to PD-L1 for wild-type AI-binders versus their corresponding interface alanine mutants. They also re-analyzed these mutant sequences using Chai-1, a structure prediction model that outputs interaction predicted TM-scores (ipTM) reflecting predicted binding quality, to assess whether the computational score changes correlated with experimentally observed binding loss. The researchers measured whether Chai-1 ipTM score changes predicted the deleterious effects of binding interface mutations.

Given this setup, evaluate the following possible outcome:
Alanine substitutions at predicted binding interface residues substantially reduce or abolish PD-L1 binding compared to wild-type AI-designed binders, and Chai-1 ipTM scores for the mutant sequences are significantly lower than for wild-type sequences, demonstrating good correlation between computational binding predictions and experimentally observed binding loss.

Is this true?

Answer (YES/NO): YES